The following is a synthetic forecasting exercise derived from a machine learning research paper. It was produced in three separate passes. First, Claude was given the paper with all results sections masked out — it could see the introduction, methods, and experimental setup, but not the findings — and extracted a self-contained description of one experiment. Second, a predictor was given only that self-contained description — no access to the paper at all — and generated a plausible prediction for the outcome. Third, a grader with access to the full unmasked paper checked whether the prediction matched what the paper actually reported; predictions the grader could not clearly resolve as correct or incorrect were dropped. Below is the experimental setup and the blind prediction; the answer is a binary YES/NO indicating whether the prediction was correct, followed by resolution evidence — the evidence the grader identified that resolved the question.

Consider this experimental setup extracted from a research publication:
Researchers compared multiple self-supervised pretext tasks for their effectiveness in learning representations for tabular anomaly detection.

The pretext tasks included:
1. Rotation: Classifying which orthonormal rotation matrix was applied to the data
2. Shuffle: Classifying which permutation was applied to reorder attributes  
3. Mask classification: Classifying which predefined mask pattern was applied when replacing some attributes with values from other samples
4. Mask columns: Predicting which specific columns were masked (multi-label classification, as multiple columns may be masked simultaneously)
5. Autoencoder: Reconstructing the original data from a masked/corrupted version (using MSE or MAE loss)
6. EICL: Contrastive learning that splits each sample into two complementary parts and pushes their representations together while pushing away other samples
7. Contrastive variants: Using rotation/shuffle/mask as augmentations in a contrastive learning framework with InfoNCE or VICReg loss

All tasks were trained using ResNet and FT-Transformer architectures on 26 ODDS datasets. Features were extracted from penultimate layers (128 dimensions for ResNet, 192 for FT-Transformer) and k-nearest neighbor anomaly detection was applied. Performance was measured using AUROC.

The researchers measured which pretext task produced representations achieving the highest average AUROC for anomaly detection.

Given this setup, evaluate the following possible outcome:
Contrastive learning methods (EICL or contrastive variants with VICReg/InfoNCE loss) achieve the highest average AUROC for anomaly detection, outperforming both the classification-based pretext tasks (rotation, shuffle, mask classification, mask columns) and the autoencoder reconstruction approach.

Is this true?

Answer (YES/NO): NO